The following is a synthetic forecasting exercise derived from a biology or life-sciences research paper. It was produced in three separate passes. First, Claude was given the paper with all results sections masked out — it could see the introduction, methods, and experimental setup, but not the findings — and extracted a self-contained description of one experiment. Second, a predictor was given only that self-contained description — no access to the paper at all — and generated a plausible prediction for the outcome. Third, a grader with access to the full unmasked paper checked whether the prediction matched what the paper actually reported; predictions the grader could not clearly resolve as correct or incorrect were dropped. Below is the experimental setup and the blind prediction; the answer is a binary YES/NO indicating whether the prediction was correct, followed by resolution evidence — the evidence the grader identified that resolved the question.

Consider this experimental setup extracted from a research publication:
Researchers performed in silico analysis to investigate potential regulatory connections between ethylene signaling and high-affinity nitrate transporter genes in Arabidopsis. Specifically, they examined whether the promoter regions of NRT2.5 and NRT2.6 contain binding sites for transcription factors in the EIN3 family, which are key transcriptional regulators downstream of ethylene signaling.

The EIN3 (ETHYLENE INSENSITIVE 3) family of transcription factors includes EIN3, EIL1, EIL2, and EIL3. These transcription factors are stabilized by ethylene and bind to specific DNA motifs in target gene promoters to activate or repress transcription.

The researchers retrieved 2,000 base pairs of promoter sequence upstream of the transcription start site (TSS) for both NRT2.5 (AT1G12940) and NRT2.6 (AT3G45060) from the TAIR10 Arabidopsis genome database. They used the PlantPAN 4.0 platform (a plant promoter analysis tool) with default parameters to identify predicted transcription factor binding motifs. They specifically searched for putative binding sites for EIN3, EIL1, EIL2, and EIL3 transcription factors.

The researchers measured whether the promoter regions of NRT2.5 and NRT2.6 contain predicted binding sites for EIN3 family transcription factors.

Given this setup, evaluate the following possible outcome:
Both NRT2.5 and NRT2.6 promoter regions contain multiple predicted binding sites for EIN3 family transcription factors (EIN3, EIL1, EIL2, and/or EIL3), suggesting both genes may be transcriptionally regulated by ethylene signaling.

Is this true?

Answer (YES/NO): YES